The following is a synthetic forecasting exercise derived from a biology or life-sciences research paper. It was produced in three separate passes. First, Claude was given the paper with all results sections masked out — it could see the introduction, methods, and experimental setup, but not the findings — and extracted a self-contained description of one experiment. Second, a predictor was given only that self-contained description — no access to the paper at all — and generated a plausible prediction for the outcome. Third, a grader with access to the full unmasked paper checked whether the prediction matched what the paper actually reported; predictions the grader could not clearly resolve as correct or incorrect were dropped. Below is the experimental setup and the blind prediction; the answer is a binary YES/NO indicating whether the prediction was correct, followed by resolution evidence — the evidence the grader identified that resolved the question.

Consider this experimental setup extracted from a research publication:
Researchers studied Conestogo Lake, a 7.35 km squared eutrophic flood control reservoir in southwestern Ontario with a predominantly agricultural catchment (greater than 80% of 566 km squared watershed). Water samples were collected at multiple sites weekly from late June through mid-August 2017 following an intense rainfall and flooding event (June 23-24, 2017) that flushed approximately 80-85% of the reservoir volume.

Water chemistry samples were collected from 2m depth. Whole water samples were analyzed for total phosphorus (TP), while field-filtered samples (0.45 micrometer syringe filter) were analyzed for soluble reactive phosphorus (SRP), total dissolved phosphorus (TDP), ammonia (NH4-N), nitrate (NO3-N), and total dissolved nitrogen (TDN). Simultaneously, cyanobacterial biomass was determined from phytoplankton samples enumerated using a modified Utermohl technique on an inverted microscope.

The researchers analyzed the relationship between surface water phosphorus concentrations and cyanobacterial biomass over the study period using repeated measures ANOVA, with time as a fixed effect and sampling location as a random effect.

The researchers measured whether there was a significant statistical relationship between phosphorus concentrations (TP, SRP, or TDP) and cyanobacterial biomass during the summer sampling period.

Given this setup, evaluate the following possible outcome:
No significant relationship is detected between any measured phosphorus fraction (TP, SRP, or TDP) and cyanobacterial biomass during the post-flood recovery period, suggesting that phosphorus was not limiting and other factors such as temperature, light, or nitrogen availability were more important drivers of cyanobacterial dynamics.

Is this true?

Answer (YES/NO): NO